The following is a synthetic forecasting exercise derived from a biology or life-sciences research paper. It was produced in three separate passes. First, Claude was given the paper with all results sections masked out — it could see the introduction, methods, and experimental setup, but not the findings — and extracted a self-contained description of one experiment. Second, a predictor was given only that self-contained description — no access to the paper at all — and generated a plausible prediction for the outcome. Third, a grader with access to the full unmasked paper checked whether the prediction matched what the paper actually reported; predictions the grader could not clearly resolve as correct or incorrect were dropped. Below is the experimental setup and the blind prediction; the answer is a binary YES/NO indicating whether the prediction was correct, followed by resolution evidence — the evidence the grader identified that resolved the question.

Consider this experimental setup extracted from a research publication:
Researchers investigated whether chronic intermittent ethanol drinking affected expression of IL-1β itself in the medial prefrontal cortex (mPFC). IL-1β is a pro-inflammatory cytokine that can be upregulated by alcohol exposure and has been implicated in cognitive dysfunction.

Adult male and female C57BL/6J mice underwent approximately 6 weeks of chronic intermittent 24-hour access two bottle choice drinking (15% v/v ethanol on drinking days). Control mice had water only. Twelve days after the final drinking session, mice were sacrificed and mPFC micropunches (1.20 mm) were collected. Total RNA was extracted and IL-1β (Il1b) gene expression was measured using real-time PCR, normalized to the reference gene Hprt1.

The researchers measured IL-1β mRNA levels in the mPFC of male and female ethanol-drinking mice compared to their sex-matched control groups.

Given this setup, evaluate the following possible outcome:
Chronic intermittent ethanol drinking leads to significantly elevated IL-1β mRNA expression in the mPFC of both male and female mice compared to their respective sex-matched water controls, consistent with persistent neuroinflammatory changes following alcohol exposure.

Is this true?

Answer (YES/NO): NO